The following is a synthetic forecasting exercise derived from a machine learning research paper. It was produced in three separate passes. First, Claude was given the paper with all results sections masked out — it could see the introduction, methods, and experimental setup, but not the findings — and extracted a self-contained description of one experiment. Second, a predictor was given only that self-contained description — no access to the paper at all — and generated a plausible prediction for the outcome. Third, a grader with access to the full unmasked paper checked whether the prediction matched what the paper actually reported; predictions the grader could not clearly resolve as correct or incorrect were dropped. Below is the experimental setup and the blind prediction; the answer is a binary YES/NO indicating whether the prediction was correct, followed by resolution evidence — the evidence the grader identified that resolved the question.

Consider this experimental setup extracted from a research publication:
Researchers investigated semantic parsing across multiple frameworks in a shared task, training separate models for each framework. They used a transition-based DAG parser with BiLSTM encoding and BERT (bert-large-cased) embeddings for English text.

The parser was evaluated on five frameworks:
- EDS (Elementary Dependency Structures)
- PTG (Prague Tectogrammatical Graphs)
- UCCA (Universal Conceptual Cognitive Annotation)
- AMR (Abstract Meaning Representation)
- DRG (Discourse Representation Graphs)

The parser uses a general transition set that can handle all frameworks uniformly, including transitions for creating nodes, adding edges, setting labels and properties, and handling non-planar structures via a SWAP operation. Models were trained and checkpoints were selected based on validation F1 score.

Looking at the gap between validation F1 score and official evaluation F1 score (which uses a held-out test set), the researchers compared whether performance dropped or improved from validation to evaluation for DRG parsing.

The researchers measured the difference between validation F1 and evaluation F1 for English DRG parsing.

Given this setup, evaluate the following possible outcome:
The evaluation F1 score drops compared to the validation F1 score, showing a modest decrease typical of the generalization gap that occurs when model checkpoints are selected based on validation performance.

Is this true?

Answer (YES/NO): NO